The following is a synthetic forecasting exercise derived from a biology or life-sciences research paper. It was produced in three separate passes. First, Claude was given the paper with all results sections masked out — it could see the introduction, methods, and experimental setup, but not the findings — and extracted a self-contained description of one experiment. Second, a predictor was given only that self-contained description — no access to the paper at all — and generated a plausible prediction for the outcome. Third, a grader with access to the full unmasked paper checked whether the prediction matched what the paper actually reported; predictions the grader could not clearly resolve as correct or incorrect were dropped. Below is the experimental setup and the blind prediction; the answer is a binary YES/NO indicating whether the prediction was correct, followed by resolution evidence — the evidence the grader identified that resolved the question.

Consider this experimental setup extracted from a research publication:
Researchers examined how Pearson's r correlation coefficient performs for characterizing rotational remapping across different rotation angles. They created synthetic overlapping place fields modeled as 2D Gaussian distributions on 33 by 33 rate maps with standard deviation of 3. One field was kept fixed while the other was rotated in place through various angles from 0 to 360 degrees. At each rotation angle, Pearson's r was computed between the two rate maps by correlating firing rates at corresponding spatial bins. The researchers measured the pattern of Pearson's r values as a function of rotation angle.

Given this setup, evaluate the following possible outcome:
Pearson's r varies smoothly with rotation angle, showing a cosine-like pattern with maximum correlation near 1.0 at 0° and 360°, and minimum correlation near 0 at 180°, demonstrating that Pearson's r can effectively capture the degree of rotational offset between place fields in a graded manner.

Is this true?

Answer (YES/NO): NO